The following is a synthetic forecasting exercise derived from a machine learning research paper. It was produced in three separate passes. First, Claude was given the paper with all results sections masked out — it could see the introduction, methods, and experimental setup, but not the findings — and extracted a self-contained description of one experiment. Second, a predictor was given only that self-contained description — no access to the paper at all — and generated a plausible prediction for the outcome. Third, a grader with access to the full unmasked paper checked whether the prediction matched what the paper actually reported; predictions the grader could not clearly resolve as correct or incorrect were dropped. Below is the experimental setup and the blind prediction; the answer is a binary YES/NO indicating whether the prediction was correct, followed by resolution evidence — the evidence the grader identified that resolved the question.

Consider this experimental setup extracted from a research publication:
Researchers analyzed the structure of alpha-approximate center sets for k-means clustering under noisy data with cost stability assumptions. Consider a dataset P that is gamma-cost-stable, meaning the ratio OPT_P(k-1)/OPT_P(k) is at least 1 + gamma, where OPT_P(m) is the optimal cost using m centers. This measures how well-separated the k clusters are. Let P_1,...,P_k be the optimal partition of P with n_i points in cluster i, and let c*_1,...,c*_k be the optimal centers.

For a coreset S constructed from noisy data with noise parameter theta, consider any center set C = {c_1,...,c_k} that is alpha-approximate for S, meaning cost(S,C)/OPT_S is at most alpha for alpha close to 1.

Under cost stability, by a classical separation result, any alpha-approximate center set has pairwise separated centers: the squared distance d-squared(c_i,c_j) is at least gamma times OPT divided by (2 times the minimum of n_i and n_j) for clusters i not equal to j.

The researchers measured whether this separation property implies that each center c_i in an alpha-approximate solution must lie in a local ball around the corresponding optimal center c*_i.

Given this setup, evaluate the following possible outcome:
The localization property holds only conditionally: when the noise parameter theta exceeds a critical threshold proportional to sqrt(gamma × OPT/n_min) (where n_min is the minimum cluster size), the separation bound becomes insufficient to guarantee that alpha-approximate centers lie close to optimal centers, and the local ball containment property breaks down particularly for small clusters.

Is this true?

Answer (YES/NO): NO